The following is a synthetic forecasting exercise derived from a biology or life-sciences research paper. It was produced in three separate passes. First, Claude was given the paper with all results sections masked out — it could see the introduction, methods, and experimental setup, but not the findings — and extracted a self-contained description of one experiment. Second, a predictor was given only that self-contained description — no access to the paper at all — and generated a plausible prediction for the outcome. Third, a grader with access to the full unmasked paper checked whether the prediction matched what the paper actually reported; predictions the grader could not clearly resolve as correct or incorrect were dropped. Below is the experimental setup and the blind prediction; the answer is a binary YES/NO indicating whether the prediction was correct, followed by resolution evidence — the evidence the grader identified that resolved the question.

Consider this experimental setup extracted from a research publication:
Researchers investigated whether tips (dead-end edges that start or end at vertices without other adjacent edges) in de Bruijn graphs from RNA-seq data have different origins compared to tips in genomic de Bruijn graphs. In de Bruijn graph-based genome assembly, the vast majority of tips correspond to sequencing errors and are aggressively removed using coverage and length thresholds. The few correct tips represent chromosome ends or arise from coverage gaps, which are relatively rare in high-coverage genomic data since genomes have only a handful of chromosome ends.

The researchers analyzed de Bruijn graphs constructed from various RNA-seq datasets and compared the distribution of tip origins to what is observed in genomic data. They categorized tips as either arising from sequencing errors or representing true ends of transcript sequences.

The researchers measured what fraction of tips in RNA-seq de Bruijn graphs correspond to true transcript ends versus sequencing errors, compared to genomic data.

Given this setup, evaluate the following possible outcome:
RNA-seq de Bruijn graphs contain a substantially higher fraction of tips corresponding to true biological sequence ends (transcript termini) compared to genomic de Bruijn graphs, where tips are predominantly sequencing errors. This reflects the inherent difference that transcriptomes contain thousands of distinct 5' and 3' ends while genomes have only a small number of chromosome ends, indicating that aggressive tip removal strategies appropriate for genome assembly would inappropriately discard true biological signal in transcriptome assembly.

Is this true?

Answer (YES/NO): YES